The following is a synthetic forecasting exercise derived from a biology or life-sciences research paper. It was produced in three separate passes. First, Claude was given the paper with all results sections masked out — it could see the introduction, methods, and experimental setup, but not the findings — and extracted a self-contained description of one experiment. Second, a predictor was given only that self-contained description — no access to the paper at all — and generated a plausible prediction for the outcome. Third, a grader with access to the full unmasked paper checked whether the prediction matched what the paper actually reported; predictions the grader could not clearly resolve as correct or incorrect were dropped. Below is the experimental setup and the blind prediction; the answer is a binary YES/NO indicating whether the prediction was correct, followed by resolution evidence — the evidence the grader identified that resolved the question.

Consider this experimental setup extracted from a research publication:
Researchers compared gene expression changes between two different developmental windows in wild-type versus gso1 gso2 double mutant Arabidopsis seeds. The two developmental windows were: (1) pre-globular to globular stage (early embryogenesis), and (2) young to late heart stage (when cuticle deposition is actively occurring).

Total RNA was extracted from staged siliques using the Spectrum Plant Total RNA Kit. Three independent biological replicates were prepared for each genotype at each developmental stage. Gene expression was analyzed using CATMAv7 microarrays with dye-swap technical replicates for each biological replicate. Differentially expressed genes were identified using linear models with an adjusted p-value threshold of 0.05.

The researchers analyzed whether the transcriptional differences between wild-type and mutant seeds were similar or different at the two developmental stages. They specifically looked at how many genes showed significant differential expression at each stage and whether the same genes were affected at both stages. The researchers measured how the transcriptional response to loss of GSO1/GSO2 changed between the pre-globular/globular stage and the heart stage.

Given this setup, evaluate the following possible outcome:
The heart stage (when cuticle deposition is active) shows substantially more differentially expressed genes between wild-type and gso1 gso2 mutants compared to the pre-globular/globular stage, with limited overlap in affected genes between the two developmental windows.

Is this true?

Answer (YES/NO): NO